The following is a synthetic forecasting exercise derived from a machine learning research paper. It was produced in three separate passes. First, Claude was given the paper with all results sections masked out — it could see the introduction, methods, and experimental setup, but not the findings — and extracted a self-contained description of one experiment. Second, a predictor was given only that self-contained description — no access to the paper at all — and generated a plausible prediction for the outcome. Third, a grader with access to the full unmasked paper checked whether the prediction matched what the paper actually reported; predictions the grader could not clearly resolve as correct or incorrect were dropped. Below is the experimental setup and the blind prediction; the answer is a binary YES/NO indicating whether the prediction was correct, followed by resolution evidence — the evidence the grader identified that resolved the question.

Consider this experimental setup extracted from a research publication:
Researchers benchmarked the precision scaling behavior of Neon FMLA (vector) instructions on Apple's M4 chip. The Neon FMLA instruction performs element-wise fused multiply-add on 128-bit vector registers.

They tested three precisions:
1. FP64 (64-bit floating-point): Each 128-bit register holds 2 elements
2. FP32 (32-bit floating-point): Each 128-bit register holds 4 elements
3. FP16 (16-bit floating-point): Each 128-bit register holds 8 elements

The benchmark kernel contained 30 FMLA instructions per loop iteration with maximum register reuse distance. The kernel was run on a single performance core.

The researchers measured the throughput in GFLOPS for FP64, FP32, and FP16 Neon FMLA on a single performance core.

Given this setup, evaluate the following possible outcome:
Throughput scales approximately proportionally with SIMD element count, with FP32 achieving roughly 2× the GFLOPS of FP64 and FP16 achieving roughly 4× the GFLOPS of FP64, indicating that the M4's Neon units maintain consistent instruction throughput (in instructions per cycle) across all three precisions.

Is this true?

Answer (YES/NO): YES